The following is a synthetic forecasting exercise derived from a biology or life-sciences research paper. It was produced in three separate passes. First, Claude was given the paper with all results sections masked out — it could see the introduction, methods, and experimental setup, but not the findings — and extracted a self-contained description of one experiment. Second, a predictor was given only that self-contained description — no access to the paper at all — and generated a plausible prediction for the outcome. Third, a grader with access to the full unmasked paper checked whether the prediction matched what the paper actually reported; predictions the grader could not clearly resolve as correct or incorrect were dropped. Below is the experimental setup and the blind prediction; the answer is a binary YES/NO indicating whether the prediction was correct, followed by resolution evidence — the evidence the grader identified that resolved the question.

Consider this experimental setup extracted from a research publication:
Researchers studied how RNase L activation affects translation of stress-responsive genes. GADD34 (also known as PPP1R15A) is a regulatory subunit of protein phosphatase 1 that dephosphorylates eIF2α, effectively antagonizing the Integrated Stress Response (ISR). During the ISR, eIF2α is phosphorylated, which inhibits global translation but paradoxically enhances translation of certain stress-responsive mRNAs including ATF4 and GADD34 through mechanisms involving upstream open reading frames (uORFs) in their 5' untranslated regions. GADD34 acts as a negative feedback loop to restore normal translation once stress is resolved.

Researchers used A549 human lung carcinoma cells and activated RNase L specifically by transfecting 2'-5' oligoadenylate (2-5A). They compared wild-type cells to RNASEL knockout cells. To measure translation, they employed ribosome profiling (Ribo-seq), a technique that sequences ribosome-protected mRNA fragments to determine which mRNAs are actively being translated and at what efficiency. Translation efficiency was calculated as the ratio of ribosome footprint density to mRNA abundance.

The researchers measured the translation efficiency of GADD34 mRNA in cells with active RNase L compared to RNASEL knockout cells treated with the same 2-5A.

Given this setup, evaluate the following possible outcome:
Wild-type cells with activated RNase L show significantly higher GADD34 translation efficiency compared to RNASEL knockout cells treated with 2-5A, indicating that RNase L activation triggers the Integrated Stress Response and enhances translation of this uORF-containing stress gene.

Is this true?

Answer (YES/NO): NO